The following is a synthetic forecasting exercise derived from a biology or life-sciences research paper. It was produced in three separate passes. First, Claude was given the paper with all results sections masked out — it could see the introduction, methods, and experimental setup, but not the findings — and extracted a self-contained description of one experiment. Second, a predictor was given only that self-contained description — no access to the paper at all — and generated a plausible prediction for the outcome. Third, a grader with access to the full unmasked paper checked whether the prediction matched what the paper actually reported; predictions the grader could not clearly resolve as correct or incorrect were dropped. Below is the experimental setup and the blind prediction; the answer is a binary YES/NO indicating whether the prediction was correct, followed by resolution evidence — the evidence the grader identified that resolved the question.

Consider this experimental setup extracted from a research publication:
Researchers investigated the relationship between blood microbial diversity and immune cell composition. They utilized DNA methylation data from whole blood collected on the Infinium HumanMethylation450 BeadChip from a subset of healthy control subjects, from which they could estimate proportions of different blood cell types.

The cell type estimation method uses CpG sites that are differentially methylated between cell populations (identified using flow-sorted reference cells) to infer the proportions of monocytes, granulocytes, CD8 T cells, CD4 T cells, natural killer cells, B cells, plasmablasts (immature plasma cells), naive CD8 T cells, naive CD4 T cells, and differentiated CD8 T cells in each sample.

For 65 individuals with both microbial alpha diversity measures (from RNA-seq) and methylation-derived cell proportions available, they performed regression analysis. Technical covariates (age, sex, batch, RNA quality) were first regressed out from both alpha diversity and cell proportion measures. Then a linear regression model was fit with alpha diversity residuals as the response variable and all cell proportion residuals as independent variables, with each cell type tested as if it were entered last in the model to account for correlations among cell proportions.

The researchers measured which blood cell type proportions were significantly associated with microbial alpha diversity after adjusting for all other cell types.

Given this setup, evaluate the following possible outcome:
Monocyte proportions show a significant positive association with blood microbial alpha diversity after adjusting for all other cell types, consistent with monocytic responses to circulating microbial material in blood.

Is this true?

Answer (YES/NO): NO